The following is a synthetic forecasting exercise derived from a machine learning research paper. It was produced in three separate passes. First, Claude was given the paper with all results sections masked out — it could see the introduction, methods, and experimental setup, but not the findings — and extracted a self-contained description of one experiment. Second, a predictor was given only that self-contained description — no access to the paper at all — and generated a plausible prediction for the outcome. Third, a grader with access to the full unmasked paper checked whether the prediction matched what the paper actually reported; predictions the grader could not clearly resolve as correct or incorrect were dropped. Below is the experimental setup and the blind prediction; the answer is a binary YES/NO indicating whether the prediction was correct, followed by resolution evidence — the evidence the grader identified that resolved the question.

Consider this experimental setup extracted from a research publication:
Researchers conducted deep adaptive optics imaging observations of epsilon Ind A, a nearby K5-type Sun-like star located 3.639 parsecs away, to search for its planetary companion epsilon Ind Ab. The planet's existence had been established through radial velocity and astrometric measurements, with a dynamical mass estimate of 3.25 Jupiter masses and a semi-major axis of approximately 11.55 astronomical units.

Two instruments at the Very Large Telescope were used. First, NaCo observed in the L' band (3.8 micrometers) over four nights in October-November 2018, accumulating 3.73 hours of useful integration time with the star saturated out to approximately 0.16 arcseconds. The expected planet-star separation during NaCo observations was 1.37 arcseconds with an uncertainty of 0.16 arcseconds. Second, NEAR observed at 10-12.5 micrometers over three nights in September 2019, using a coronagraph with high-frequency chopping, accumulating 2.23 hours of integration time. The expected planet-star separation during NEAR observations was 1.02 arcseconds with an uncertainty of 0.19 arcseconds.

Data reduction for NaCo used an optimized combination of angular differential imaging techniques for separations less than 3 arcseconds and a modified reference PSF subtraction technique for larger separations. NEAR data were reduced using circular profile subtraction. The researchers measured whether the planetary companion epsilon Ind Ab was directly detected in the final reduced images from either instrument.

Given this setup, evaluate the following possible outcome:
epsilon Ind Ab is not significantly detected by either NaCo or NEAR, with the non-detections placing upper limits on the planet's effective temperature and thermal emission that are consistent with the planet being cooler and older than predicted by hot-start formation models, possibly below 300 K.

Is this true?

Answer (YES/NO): YES